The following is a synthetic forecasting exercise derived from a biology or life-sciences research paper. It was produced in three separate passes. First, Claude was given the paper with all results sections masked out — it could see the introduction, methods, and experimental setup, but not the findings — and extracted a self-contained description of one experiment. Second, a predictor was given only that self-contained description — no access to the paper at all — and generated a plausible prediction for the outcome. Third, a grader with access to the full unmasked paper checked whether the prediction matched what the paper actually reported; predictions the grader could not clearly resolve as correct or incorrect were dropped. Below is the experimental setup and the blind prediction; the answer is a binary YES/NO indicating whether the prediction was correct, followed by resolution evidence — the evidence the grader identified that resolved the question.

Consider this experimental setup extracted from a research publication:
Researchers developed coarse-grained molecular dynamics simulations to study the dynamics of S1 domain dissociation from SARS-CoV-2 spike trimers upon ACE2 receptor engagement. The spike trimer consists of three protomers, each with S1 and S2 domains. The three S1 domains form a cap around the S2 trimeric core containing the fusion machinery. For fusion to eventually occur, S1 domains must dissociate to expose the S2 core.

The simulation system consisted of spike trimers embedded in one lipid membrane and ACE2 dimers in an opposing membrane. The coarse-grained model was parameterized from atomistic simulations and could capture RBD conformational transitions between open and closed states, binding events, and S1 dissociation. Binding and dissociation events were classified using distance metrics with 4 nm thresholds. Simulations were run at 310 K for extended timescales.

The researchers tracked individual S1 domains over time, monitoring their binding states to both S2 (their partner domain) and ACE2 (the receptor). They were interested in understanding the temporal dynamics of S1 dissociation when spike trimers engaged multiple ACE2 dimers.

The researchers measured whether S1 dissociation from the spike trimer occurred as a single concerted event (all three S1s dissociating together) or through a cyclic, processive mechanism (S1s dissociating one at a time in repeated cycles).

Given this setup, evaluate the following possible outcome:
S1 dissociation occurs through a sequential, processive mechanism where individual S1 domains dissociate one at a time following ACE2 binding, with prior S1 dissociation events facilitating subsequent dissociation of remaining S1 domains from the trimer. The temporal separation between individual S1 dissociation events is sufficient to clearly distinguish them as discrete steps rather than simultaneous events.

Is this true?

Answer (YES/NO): YES